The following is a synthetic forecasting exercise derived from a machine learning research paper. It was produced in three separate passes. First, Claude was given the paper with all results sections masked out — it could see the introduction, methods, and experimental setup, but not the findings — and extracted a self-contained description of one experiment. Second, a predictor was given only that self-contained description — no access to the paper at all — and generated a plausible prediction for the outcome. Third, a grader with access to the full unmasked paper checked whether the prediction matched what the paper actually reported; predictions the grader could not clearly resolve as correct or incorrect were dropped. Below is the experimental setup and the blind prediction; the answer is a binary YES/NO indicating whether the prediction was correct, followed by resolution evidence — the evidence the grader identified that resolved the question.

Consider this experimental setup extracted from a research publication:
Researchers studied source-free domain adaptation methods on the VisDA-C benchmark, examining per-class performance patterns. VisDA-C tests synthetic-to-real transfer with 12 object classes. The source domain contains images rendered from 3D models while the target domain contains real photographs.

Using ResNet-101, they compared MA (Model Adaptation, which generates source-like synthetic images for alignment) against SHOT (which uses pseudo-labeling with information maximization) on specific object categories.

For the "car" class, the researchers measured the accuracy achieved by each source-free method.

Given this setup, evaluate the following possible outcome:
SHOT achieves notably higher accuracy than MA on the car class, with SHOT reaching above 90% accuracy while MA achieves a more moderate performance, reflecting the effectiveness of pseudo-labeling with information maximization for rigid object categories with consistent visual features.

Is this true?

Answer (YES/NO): NO